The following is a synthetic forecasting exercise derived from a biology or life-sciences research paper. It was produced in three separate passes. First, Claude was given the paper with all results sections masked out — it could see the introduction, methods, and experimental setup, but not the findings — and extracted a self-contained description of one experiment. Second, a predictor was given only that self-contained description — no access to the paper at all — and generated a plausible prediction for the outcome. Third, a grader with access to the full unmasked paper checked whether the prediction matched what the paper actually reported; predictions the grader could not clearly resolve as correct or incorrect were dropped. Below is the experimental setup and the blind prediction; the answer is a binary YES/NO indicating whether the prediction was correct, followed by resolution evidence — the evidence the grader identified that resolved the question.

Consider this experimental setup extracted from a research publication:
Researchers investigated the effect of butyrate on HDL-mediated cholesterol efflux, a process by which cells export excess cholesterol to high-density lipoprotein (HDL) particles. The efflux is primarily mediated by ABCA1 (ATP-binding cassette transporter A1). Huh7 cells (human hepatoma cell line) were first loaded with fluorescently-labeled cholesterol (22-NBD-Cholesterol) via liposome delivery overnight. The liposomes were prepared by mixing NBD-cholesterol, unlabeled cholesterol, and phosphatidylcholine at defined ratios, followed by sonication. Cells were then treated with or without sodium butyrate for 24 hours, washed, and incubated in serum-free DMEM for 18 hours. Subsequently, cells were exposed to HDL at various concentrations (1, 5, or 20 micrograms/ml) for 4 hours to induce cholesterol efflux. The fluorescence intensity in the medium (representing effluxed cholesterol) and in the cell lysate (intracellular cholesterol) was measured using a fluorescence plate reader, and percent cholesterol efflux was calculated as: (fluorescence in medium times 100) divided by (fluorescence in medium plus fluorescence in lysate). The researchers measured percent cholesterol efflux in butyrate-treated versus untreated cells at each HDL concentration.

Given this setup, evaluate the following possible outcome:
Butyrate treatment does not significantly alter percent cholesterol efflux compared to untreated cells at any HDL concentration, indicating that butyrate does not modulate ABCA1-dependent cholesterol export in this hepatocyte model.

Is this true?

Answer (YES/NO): NO